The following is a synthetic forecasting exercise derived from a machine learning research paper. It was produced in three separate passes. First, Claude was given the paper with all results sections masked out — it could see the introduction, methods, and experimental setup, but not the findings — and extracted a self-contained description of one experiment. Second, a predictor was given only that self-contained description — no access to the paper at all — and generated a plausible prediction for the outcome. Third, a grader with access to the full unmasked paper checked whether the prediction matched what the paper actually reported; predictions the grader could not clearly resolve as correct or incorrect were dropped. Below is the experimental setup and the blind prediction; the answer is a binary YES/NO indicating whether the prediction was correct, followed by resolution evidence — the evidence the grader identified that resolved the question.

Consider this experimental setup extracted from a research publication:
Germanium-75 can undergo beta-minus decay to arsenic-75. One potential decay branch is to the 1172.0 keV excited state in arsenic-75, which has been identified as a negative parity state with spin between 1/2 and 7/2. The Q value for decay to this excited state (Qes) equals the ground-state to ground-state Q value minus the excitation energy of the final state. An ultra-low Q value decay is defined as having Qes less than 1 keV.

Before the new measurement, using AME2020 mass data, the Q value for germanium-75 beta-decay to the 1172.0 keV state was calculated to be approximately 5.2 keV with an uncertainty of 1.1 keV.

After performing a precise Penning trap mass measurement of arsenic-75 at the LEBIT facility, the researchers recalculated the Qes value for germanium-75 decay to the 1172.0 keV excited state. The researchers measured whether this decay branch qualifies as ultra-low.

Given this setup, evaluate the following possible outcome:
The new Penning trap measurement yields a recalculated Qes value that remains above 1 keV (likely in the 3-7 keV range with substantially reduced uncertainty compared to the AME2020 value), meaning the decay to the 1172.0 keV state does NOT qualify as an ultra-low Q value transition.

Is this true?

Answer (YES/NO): YES